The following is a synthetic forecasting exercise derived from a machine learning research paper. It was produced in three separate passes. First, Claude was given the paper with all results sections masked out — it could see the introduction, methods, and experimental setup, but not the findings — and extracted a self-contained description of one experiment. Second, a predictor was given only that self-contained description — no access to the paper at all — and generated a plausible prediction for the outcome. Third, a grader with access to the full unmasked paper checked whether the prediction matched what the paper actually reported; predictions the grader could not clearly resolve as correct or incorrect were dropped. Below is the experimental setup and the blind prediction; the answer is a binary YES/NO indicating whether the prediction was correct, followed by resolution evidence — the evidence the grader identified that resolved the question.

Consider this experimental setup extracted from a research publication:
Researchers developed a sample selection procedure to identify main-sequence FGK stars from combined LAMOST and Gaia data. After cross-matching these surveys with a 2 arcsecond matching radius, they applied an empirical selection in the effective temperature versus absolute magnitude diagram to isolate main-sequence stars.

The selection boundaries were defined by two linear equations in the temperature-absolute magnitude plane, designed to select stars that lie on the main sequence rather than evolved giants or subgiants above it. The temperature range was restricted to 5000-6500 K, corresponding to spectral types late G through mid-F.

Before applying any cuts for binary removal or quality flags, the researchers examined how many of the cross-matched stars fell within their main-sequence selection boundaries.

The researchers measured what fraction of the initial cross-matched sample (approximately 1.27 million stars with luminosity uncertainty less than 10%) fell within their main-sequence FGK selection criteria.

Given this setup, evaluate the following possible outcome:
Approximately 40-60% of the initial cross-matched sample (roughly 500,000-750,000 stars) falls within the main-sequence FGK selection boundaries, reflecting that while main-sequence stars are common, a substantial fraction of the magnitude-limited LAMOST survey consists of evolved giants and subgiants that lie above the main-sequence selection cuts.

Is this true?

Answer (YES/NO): NO